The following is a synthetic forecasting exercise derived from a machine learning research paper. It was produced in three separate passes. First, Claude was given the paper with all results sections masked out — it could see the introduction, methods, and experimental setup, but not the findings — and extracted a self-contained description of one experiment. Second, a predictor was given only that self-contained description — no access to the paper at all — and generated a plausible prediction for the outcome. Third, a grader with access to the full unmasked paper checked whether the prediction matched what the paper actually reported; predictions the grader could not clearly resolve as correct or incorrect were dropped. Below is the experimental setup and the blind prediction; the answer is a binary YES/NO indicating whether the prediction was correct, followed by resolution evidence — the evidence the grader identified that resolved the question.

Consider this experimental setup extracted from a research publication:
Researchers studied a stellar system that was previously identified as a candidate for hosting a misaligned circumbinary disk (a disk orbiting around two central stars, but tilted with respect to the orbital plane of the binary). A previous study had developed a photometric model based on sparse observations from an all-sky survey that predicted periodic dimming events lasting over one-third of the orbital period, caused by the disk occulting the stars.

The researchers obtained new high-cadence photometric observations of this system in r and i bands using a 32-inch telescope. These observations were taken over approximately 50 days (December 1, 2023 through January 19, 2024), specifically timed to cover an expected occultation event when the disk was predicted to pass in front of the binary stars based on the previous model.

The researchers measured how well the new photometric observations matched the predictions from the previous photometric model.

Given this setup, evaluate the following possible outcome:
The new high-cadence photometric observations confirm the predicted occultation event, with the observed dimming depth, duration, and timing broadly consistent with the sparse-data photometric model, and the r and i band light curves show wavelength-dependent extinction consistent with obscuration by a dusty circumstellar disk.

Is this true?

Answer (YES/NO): NO